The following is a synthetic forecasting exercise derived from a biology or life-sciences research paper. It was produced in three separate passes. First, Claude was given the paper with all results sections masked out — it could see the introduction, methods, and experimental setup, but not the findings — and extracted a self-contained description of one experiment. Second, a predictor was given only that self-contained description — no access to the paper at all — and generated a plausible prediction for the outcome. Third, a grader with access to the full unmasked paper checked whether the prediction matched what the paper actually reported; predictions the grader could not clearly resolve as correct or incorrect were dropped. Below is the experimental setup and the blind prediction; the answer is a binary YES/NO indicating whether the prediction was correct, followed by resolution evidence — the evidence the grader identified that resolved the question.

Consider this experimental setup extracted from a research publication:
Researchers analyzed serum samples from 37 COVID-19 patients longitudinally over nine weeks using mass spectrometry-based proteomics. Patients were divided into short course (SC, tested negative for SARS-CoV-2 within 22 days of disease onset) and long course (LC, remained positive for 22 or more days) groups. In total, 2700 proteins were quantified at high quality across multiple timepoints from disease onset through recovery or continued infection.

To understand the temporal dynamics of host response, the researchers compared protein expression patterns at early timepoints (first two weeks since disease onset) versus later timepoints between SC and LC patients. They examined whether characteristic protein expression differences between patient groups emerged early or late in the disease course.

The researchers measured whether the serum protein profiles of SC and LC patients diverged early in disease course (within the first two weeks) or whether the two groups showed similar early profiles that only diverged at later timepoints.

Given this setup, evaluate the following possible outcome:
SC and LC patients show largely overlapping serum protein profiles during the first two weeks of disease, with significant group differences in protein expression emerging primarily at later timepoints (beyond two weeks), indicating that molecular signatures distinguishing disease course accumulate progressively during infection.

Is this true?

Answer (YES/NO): NO